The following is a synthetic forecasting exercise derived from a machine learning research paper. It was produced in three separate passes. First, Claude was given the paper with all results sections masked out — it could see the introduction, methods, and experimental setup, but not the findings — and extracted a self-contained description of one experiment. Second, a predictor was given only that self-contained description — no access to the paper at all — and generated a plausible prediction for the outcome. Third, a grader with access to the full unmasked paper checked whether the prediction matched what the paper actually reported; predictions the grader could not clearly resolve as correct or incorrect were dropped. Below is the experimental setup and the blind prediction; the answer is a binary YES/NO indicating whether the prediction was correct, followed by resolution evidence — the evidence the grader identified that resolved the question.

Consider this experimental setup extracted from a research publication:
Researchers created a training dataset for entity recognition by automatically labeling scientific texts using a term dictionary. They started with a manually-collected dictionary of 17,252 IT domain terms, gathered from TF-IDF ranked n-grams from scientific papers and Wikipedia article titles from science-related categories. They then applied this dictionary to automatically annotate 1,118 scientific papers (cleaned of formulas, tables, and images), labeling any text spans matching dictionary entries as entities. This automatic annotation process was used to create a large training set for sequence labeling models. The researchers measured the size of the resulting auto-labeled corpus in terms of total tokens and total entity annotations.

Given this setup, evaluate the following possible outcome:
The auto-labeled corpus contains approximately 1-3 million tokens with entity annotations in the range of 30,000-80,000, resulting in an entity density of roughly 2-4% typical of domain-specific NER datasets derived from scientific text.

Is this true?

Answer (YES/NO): NO